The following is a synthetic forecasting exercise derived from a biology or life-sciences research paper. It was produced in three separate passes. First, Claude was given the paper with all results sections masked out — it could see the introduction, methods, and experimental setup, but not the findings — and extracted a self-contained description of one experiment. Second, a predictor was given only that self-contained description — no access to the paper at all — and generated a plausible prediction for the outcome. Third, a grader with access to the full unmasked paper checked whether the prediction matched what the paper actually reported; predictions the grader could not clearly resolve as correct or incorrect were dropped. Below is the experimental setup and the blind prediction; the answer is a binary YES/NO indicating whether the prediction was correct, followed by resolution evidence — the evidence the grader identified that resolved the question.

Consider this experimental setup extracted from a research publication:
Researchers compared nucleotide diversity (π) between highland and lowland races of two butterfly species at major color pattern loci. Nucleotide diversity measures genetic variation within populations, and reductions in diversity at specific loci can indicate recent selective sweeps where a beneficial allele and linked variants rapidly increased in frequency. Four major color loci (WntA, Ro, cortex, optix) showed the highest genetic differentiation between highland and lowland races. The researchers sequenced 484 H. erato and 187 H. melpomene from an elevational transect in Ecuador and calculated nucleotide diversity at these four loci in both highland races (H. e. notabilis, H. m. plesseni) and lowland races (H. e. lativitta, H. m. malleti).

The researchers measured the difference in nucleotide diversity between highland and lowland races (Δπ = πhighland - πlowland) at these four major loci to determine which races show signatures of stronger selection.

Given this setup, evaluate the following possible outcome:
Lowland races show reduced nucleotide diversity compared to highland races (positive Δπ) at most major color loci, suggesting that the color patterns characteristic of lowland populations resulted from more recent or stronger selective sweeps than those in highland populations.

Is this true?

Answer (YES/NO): NO